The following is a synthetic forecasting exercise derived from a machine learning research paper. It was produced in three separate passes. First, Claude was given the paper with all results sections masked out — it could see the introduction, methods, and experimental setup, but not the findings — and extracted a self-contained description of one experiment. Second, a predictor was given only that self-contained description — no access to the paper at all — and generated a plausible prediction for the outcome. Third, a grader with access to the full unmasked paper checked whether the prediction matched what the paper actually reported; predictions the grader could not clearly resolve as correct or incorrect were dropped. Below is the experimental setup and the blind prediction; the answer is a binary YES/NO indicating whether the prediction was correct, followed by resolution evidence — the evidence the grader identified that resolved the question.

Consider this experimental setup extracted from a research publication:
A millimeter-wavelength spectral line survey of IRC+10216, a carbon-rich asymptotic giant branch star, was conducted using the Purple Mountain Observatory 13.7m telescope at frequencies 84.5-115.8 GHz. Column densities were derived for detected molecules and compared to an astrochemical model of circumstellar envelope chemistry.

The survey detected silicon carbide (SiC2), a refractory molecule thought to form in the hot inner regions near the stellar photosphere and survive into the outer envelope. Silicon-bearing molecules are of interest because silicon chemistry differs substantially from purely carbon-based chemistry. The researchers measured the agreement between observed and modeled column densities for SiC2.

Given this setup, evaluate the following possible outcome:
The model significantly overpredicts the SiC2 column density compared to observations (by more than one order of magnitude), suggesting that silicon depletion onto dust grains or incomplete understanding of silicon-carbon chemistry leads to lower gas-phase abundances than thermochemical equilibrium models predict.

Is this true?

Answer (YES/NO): NO